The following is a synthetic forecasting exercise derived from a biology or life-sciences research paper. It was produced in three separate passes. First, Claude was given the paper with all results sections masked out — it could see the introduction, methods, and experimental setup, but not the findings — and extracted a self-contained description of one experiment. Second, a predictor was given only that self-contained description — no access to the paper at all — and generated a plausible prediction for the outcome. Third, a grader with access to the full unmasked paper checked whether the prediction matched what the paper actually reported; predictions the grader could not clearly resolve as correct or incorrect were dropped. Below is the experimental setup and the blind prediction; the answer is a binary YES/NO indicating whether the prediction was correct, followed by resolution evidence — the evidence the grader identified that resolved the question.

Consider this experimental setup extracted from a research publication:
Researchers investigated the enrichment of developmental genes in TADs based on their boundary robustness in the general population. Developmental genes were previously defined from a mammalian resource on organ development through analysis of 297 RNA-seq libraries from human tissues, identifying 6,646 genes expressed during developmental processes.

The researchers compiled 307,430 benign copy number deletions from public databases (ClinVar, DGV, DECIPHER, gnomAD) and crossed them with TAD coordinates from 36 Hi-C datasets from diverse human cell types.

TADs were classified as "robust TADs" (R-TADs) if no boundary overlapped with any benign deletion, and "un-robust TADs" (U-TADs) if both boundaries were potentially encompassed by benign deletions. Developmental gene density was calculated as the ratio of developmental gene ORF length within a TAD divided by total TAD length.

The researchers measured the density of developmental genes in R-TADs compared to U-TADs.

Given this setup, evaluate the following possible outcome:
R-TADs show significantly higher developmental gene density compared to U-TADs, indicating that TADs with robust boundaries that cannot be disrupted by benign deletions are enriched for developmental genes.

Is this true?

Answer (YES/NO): YES